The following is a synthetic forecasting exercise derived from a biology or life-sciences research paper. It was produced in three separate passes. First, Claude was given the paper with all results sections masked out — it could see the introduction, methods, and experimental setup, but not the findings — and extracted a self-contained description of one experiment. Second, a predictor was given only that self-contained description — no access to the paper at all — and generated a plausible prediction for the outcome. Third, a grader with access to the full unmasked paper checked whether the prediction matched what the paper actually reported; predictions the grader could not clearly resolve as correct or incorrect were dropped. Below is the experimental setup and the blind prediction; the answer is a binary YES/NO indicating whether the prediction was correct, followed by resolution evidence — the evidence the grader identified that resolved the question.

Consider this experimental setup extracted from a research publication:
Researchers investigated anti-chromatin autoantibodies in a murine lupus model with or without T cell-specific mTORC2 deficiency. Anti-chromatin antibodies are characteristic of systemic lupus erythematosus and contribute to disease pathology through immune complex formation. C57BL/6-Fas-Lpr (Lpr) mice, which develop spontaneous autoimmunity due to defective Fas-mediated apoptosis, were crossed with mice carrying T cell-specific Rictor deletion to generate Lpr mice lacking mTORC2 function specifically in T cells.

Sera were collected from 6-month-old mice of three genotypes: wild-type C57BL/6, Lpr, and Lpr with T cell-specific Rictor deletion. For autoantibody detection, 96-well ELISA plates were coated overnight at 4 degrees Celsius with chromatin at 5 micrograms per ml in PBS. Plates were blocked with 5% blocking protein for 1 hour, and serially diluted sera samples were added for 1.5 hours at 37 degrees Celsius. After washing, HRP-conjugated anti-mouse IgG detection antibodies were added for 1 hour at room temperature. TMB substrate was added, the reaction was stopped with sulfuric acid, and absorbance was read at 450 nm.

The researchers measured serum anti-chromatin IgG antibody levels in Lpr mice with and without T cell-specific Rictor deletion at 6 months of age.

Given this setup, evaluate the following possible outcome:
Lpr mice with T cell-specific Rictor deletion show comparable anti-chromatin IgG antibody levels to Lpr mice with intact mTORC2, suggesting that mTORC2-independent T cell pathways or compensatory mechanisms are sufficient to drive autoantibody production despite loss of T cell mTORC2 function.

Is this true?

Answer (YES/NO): NO